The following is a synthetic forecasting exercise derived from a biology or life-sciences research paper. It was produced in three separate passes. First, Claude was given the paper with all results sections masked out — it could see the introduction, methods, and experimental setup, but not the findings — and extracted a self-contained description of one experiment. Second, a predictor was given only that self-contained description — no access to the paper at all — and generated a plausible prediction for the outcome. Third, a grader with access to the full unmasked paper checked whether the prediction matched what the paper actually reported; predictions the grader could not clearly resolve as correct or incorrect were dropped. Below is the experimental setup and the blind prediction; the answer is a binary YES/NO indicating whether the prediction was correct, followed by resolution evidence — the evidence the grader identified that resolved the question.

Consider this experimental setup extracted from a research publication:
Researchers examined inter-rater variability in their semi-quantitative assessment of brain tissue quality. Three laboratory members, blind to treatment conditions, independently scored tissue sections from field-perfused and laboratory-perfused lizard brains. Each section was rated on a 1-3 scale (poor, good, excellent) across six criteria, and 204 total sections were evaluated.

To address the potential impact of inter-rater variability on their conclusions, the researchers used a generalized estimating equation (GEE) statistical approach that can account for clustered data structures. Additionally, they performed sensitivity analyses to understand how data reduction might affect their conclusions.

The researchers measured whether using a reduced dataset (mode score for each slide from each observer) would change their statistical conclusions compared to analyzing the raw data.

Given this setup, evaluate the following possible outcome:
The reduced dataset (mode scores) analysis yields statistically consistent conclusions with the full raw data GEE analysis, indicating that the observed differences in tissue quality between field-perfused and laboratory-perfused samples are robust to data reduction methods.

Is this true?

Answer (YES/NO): YES